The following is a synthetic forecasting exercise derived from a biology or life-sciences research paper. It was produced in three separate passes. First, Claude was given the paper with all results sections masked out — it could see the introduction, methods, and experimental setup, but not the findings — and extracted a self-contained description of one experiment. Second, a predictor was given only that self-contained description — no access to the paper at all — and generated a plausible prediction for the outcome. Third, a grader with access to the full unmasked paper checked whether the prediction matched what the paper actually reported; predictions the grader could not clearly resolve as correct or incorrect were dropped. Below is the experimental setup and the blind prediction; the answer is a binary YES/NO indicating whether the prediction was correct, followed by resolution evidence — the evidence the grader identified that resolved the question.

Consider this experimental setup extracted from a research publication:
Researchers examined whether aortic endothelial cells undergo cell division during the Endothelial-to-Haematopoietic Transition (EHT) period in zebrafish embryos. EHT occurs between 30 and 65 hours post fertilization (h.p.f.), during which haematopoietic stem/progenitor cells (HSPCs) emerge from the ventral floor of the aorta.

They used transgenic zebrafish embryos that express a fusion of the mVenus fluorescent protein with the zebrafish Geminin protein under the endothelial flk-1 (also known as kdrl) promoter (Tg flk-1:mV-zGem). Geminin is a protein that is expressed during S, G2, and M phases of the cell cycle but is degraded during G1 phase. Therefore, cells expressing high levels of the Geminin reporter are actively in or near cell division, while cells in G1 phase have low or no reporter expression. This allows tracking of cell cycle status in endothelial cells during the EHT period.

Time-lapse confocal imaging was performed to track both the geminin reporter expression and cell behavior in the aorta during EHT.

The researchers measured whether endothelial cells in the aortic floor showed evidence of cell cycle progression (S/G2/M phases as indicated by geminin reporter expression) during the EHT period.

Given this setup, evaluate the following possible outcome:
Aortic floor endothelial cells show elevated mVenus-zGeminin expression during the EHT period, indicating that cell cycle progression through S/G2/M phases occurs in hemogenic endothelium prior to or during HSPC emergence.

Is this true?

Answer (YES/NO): NO